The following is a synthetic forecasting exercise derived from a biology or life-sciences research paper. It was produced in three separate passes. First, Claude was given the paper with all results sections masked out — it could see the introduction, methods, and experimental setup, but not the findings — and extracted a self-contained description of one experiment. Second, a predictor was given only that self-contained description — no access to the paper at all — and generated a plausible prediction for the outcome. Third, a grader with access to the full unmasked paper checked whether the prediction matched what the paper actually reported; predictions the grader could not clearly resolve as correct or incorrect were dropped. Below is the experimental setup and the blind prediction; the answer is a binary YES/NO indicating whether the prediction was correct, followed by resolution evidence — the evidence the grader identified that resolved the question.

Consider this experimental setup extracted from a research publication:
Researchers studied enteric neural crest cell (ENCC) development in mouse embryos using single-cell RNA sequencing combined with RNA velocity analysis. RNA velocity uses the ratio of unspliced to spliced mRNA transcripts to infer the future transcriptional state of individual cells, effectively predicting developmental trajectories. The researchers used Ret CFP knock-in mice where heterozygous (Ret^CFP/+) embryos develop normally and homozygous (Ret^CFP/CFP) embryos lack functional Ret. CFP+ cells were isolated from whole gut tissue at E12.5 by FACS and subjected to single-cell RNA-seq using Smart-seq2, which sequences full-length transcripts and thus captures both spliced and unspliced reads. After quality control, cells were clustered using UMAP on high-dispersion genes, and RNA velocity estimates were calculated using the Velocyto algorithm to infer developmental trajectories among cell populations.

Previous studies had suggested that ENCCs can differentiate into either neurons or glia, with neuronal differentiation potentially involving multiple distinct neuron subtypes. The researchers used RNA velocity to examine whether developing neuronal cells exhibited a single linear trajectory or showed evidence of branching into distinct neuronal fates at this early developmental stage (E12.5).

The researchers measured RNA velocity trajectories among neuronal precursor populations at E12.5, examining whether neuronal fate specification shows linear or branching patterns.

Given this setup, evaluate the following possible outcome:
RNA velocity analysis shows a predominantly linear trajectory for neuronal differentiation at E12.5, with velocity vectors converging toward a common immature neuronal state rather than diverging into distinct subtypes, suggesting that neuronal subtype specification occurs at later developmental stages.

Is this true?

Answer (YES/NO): NO